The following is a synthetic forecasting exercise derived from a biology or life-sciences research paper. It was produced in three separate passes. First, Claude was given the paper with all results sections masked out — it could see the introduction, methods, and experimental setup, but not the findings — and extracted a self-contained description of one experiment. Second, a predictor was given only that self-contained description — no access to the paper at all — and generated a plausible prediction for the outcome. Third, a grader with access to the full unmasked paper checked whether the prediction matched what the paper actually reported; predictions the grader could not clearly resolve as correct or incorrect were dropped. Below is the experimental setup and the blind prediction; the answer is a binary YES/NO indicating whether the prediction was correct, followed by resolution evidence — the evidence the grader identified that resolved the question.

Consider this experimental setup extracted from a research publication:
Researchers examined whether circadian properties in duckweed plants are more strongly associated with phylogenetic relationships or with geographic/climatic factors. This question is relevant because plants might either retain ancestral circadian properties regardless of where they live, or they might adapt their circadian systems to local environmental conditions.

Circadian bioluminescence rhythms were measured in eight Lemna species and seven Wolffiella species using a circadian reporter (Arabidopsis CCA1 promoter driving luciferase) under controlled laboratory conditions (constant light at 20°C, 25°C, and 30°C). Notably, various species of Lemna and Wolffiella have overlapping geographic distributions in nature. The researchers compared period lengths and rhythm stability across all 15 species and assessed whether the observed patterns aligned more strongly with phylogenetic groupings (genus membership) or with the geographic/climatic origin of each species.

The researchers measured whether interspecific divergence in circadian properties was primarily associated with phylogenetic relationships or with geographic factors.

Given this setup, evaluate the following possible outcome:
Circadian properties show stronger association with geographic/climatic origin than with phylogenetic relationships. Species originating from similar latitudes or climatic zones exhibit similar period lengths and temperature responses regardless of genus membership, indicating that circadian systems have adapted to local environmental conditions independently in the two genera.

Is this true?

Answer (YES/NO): NO